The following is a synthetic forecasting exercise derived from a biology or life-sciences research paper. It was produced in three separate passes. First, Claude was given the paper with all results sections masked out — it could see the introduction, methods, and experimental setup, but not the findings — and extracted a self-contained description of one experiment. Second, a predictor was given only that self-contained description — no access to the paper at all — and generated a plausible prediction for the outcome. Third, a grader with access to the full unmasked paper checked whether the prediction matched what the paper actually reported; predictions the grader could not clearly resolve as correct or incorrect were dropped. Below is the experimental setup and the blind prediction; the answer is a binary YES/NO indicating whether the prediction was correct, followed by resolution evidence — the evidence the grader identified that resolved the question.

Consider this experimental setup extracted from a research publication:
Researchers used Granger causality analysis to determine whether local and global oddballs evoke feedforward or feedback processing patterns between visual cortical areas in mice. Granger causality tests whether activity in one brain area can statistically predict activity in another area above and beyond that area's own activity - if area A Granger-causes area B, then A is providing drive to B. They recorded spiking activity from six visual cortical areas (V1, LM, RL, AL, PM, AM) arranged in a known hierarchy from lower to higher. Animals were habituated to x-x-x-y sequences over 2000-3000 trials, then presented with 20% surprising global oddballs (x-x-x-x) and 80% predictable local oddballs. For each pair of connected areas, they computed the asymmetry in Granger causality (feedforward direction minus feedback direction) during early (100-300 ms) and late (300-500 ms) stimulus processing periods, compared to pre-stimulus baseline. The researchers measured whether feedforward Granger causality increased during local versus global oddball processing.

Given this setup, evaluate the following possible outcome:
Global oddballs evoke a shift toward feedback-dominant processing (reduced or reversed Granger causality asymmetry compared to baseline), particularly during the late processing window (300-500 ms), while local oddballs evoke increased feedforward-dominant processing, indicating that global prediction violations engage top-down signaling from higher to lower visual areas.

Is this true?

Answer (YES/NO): NO